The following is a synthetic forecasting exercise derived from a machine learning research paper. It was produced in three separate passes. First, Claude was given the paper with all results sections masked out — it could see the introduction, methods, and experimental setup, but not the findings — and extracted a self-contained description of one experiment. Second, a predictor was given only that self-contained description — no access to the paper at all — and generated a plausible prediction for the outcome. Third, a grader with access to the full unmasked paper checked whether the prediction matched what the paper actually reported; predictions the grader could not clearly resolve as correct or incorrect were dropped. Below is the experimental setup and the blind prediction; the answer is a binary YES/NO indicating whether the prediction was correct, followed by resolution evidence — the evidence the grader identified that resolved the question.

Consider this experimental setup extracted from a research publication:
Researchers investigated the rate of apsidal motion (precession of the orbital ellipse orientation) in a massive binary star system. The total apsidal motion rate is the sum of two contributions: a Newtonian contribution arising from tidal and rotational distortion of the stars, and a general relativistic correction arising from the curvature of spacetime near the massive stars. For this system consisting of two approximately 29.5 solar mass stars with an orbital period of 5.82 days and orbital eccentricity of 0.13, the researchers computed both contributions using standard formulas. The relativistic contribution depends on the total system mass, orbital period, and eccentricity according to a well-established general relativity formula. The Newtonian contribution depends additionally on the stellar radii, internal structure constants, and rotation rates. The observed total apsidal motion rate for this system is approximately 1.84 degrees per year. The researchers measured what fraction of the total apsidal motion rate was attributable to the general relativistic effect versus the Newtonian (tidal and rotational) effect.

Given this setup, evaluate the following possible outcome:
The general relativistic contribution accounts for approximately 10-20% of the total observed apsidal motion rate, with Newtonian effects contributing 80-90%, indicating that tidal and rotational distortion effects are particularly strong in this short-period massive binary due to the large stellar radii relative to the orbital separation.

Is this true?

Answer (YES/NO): NO